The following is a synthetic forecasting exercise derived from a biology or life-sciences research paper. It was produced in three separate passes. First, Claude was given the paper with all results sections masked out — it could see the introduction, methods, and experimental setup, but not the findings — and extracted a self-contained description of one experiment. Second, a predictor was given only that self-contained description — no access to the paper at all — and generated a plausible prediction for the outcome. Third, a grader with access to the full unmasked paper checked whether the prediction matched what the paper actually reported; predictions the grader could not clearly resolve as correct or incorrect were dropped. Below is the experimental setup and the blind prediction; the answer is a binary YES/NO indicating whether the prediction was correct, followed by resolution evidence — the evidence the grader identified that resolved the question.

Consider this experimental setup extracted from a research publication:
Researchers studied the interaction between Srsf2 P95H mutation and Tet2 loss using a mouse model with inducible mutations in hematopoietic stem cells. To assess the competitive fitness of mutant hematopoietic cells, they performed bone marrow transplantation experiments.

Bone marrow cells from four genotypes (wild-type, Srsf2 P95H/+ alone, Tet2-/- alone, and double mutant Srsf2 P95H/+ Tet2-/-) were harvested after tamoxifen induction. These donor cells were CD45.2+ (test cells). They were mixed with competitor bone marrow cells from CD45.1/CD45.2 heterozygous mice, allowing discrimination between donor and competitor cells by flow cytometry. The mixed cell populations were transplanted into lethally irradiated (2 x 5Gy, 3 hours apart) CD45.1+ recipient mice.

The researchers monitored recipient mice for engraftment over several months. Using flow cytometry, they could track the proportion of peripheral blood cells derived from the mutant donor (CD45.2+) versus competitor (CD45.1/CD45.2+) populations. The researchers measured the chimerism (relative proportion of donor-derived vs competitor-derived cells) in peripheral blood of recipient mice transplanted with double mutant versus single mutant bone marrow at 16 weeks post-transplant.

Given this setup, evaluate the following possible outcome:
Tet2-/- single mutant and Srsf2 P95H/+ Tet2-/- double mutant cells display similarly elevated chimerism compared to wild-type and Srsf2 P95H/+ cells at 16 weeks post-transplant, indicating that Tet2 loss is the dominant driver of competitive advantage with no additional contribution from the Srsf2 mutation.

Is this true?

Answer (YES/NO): NO